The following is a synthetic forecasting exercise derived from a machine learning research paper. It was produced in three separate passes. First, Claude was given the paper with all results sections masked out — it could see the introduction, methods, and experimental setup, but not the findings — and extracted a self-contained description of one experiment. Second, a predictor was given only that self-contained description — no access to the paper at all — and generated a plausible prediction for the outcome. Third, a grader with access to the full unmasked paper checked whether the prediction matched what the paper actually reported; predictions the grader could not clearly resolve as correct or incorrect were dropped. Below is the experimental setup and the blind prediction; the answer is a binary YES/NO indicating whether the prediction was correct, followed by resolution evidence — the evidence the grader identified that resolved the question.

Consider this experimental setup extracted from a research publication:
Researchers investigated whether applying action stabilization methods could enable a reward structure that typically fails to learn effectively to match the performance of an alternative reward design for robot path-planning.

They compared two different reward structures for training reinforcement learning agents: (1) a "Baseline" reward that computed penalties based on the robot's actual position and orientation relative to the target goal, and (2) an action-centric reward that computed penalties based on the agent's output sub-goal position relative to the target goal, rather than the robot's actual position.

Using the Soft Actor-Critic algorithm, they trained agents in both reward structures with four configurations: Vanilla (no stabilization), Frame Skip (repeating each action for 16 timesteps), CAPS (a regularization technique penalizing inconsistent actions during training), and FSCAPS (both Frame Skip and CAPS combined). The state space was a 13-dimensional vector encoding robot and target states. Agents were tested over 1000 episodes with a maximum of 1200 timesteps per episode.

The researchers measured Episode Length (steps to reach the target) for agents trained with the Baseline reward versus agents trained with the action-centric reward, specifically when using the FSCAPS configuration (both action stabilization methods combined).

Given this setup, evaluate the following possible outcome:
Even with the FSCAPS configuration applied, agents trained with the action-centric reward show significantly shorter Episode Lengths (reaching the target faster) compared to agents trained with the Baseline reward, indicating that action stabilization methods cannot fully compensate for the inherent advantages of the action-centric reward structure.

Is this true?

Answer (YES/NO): NO